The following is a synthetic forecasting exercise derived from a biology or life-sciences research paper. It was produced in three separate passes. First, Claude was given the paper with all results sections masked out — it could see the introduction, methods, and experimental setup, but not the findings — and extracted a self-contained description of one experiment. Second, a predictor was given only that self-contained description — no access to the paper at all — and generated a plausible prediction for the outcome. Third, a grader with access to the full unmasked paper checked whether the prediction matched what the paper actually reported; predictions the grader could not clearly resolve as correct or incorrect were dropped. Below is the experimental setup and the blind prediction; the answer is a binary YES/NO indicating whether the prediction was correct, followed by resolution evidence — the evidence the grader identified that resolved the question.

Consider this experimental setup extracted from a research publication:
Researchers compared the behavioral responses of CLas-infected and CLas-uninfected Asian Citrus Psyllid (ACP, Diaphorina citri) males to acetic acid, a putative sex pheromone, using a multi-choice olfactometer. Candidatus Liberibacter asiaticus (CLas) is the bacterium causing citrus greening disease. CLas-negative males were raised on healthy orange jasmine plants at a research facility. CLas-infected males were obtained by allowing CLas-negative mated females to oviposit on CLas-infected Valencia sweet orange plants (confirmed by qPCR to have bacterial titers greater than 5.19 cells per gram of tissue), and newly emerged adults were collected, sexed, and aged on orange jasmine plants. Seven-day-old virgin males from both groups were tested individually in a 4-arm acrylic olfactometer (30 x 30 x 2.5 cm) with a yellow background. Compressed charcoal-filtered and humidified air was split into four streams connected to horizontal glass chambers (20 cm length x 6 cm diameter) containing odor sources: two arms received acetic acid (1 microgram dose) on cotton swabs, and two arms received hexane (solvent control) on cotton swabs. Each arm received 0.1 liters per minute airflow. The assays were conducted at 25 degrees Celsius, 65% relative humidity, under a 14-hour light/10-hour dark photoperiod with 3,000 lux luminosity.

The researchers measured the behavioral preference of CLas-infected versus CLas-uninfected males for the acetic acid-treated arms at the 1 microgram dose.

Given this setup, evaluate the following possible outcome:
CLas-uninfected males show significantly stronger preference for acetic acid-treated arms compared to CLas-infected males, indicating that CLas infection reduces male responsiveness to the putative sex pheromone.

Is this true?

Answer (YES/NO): YES